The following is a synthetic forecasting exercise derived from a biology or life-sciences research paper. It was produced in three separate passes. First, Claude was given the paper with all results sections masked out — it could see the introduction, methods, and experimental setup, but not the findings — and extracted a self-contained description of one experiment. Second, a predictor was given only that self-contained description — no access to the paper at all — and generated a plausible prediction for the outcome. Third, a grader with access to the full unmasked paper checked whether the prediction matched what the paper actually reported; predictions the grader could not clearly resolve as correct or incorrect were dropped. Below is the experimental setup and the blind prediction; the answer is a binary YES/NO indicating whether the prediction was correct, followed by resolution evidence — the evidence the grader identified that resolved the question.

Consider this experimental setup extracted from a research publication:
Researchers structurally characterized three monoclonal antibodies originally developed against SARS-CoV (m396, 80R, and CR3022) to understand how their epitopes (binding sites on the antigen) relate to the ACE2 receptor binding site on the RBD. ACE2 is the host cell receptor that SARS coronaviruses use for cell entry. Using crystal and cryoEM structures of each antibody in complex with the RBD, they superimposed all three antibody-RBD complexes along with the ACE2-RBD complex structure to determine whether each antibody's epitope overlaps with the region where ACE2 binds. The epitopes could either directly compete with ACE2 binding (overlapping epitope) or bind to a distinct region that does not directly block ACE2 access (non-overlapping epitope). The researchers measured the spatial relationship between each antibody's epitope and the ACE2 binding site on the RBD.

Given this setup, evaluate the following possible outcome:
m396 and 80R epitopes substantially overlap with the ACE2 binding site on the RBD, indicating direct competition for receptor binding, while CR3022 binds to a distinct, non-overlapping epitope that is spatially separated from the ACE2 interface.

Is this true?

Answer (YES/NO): YES